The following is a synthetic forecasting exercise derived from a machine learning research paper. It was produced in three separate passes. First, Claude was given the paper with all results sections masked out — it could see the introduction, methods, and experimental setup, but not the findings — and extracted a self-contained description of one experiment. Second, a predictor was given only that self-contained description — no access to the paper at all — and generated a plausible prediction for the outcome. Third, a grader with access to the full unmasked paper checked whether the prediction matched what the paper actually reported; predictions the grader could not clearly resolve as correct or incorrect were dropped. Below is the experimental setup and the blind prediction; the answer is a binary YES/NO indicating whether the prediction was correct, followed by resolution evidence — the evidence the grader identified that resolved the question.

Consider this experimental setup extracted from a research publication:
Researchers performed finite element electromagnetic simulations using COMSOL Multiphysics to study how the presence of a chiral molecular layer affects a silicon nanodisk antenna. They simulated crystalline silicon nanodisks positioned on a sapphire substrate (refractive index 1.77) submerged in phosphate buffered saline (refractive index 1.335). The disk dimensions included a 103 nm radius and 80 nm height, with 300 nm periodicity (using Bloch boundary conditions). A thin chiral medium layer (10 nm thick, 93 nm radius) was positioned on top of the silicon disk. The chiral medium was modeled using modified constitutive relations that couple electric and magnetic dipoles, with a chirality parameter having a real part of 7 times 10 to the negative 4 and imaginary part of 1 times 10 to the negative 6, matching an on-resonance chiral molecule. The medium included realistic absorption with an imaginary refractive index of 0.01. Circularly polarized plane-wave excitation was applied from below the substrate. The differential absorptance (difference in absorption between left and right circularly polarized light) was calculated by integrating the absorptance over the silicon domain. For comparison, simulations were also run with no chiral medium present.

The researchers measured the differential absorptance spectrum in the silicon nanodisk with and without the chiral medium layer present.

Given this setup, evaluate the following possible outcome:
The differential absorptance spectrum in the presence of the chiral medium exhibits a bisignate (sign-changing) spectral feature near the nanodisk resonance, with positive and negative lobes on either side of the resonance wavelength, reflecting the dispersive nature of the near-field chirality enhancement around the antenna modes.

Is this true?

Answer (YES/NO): YES